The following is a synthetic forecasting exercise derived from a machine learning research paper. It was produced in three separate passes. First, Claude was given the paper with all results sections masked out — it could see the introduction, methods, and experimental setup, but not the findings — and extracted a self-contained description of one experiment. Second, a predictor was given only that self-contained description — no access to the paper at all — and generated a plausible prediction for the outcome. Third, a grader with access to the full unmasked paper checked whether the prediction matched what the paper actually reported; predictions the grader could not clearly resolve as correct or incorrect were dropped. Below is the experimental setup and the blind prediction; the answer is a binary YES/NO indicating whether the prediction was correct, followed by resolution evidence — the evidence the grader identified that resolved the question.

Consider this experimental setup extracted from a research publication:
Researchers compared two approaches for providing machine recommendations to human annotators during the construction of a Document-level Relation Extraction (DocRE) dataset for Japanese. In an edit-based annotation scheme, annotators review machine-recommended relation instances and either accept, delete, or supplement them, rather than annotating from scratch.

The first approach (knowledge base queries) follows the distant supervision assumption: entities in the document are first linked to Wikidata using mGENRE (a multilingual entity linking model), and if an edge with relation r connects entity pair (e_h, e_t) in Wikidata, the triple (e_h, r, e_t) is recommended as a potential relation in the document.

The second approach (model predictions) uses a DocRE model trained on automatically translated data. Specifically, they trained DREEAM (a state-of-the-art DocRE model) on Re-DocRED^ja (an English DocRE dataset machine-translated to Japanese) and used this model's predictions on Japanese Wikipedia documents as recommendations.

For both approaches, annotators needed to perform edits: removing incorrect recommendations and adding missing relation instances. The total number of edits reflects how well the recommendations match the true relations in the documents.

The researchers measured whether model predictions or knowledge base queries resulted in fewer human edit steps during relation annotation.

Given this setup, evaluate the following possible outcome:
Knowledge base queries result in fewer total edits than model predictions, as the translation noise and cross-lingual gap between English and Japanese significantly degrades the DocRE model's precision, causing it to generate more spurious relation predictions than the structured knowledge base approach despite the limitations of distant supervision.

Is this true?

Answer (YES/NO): NO